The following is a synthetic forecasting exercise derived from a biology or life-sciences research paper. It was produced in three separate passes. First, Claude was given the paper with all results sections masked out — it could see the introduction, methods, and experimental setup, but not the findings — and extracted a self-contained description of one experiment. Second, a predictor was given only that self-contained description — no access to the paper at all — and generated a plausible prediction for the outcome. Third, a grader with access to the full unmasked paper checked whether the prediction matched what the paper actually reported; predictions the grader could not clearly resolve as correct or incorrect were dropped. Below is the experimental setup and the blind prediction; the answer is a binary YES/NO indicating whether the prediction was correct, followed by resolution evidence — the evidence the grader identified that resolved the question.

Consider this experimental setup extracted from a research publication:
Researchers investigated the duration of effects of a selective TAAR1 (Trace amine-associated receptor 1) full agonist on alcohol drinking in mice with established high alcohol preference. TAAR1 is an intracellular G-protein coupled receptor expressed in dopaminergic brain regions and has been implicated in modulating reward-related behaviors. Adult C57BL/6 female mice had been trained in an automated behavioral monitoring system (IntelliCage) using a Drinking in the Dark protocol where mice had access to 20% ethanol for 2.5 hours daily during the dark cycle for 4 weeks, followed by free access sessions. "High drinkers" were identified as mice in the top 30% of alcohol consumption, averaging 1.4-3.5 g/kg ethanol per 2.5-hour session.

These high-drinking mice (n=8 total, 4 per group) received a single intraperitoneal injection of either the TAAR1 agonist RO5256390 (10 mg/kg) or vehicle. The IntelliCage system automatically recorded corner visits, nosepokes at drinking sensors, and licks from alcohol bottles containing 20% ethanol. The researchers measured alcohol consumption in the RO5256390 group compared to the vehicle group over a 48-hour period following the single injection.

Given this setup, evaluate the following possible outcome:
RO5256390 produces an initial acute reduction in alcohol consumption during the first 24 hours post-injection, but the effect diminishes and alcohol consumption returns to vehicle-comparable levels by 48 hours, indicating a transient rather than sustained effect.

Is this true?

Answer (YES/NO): YES